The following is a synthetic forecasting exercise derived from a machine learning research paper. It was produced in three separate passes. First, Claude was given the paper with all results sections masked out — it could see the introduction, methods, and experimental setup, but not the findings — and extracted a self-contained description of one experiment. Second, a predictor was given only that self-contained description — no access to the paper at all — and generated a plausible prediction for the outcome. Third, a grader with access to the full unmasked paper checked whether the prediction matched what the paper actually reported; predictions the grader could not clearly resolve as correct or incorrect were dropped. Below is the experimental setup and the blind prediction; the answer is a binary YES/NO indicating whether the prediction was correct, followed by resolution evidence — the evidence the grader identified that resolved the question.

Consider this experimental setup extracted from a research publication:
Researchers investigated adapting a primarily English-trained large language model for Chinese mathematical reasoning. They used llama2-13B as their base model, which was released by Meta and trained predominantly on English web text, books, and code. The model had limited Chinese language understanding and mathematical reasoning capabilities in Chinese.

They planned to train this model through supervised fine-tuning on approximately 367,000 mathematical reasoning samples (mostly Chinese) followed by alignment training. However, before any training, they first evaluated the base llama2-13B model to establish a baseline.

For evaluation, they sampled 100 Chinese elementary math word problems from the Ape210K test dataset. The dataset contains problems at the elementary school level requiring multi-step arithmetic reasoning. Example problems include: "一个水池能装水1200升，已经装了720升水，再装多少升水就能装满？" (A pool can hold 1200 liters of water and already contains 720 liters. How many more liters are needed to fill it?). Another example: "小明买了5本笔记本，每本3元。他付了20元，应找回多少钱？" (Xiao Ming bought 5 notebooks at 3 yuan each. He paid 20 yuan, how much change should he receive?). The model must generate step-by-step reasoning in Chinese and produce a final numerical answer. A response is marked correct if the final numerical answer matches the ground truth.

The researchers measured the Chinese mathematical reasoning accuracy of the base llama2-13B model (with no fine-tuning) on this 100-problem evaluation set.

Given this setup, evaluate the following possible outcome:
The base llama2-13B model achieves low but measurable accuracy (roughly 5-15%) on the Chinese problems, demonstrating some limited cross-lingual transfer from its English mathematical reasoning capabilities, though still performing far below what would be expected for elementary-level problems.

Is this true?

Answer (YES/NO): NO